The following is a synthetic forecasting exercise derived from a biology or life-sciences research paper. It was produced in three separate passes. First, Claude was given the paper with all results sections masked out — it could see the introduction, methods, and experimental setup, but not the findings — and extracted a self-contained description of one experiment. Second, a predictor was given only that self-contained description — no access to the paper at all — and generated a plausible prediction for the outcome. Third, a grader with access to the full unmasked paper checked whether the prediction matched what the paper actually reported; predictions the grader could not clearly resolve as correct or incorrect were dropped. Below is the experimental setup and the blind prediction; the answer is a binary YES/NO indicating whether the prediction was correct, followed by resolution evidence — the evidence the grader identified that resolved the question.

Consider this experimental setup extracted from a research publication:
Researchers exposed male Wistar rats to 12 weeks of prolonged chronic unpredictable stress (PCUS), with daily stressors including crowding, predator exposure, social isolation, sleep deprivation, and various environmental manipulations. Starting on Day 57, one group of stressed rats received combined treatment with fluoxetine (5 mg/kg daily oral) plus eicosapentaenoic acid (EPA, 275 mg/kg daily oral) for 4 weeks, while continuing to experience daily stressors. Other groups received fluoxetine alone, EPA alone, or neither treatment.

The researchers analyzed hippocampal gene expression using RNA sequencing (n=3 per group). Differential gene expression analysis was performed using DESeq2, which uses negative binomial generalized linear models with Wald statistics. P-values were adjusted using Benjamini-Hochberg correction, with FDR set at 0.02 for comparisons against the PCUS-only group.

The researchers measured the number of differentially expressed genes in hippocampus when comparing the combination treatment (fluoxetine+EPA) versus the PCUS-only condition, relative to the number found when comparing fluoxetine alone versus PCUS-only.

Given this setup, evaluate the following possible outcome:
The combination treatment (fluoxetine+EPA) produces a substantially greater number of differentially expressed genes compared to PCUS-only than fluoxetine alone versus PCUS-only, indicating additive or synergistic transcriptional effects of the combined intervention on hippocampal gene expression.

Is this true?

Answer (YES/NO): YES